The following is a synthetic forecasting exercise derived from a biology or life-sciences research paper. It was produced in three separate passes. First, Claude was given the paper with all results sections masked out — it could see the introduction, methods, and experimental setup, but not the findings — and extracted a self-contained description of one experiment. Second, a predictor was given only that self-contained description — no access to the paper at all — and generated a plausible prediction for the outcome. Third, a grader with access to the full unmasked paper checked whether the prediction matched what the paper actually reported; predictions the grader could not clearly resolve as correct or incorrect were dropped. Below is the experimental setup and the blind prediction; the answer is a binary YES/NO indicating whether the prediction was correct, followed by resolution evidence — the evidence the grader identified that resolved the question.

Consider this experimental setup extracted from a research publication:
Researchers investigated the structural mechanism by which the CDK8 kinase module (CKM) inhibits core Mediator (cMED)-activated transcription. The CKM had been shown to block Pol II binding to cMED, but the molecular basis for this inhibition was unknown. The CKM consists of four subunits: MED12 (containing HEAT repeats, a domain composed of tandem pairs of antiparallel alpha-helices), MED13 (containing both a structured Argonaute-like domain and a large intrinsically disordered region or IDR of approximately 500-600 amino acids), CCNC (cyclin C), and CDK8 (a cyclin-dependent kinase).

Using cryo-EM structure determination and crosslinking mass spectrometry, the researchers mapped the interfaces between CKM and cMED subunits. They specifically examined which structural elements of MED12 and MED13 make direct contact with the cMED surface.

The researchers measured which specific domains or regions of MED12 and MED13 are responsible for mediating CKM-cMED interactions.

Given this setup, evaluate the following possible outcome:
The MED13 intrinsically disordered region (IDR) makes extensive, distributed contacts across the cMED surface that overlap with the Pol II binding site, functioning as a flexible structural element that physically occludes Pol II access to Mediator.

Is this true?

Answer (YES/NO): YES